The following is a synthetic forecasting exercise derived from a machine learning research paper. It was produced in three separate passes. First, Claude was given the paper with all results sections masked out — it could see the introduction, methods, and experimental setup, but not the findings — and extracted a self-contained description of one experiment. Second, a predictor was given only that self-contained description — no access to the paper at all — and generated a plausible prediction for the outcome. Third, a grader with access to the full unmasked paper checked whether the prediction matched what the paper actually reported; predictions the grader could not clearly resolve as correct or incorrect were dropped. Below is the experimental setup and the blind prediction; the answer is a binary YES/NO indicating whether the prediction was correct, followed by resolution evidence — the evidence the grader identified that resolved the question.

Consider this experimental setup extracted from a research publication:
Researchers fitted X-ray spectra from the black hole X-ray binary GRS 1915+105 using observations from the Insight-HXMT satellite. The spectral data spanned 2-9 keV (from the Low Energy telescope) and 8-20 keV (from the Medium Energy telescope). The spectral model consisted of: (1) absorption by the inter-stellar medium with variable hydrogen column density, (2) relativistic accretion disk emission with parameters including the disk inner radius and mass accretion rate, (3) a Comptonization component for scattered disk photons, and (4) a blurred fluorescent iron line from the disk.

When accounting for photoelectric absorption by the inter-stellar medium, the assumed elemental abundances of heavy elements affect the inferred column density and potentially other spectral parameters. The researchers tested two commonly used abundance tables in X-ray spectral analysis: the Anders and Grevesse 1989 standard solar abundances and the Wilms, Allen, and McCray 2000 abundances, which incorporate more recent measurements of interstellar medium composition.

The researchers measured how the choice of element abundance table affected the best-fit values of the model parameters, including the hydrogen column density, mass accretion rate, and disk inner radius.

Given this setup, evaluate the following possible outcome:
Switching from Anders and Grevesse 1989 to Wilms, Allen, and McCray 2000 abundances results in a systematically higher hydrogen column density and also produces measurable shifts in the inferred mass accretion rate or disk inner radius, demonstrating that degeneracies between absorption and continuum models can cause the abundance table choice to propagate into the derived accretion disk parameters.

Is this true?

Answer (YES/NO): NO